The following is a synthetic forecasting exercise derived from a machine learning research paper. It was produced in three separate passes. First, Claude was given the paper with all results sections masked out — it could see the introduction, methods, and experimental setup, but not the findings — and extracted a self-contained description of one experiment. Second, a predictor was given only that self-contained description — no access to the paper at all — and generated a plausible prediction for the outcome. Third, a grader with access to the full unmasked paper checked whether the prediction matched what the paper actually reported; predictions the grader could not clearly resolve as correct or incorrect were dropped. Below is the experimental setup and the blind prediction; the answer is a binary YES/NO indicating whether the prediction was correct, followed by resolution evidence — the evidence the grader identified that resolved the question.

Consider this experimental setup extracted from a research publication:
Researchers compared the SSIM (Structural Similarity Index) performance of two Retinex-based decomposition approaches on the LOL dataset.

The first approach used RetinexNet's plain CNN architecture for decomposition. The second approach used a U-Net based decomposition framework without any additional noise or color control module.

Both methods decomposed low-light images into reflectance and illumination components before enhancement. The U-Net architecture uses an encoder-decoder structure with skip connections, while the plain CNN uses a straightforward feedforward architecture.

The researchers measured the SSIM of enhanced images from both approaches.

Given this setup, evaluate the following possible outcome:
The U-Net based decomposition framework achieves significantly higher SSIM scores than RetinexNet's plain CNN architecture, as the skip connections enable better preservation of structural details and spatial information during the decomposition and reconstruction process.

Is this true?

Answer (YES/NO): YES